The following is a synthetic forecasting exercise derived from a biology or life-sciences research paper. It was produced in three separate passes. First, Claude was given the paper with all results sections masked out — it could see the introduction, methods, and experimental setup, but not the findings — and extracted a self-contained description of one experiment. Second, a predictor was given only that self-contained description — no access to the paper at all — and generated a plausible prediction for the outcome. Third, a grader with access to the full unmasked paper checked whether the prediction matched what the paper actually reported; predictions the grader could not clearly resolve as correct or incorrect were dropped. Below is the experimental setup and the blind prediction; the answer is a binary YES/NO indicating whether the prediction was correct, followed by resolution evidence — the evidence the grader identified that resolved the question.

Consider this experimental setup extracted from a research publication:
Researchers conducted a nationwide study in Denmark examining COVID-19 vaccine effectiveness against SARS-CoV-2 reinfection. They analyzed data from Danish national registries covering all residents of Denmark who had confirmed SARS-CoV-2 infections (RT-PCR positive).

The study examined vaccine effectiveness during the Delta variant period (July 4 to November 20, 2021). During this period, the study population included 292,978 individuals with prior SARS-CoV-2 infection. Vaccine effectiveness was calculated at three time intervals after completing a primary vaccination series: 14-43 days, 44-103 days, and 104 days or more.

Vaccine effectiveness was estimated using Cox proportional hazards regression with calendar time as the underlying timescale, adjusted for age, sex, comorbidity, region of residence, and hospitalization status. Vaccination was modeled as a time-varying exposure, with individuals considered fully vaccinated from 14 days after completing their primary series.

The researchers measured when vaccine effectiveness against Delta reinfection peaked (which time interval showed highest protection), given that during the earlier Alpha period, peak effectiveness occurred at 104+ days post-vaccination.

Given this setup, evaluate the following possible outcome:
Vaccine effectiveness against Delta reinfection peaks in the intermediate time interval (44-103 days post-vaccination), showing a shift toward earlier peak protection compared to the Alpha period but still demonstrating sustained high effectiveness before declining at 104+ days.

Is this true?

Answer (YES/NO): NO